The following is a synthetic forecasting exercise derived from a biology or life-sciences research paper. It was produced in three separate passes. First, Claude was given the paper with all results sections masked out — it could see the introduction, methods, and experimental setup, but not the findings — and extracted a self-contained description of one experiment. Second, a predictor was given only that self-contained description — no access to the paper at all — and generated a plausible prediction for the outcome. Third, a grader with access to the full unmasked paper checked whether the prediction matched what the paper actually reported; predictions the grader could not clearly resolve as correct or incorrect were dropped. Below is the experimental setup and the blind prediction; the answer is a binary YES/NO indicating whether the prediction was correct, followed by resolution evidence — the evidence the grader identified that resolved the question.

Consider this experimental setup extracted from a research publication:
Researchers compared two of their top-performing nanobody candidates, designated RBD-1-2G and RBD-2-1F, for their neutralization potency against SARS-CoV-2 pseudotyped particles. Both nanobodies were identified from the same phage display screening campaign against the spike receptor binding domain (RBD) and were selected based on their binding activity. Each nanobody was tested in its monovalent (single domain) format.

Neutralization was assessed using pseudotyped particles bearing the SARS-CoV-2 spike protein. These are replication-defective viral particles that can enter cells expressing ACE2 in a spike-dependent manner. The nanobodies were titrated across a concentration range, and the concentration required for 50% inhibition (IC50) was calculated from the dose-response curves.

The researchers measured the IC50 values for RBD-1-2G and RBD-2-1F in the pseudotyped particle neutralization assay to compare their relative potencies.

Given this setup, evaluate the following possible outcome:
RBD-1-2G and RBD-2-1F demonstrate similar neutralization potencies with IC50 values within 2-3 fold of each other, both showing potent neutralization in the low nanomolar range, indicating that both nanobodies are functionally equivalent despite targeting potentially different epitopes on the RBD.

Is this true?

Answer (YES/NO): NO